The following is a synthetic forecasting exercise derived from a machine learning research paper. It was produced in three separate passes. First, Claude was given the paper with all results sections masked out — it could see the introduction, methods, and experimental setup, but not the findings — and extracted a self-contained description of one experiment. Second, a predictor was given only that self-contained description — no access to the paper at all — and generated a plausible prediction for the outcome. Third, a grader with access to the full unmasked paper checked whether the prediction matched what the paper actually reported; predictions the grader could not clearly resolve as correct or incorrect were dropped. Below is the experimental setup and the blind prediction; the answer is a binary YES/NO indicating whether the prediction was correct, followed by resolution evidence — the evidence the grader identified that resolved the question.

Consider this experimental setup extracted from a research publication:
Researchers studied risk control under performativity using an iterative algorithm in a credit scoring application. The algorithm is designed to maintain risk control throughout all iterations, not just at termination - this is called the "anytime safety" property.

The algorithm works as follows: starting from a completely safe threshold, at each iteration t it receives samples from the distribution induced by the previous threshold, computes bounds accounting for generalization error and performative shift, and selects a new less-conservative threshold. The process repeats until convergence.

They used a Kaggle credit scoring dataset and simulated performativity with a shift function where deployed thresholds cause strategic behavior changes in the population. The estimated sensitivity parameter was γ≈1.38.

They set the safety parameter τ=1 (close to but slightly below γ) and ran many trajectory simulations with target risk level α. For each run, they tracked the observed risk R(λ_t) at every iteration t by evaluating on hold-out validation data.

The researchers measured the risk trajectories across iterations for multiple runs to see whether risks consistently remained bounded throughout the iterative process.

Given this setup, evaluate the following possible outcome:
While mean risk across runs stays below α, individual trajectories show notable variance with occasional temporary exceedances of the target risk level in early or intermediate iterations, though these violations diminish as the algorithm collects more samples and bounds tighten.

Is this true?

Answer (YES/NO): NO